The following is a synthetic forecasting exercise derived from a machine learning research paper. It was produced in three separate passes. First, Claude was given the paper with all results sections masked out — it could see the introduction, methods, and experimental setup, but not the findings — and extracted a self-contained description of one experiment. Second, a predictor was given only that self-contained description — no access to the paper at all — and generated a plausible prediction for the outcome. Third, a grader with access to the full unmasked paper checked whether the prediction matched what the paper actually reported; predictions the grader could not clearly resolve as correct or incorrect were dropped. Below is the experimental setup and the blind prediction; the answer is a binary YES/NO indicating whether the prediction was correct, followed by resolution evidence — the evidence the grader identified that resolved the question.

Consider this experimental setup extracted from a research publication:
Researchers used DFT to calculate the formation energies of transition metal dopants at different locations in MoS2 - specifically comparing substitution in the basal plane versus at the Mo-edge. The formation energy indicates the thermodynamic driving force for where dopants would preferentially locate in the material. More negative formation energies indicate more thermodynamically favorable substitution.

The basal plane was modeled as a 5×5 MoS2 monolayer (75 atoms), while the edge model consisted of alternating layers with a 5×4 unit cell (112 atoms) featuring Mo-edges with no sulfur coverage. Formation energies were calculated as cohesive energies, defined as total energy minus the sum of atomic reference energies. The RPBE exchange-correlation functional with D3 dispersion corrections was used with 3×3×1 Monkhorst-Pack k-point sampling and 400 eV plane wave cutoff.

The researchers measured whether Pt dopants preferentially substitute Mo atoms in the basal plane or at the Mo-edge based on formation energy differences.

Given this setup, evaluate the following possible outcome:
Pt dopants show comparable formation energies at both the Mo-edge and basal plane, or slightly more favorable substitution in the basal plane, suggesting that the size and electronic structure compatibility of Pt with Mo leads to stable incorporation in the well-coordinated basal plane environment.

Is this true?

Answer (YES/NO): NO